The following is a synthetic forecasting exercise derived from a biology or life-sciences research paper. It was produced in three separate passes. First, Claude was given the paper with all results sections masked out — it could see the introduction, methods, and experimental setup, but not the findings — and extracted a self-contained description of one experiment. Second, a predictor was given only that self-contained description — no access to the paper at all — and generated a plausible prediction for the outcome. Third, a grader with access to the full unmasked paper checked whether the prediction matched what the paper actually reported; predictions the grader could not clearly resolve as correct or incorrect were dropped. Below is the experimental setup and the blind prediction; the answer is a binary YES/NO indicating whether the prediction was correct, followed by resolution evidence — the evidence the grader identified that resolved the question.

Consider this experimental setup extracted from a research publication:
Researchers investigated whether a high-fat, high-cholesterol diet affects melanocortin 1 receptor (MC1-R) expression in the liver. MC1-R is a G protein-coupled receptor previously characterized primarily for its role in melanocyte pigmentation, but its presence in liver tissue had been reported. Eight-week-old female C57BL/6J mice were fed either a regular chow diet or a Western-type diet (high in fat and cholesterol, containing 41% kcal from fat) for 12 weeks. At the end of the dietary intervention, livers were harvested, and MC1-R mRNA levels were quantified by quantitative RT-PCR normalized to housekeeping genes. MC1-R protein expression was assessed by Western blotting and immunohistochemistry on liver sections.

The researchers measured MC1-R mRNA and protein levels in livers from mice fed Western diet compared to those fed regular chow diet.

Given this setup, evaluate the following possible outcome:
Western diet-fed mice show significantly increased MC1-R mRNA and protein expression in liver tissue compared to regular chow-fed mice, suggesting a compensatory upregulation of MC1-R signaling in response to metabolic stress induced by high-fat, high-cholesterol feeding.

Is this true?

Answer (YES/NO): NO